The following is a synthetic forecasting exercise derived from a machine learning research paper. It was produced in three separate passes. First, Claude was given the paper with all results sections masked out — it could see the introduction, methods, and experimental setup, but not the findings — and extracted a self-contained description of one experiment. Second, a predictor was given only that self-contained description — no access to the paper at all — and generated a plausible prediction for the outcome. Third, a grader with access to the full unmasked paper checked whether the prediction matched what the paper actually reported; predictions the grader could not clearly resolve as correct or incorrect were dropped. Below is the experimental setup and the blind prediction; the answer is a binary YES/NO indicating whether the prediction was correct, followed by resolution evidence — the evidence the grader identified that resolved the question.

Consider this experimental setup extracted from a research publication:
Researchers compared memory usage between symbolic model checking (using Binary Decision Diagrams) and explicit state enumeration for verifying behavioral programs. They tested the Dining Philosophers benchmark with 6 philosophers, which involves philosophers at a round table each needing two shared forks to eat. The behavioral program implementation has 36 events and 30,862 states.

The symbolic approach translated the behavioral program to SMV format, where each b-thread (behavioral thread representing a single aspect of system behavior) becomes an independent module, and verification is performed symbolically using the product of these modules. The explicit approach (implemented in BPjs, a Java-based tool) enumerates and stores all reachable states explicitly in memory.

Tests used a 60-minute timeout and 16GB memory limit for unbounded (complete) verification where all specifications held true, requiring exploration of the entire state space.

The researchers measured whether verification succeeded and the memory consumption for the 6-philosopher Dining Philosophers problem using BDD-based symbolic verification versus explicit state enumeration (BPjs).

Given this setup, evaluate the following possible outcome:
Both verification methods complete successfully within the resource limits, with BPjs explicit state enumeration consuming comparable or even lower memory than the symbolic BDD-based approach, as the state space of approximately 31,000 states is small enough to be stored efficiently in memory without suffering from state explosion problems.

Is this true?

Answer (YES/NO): NO